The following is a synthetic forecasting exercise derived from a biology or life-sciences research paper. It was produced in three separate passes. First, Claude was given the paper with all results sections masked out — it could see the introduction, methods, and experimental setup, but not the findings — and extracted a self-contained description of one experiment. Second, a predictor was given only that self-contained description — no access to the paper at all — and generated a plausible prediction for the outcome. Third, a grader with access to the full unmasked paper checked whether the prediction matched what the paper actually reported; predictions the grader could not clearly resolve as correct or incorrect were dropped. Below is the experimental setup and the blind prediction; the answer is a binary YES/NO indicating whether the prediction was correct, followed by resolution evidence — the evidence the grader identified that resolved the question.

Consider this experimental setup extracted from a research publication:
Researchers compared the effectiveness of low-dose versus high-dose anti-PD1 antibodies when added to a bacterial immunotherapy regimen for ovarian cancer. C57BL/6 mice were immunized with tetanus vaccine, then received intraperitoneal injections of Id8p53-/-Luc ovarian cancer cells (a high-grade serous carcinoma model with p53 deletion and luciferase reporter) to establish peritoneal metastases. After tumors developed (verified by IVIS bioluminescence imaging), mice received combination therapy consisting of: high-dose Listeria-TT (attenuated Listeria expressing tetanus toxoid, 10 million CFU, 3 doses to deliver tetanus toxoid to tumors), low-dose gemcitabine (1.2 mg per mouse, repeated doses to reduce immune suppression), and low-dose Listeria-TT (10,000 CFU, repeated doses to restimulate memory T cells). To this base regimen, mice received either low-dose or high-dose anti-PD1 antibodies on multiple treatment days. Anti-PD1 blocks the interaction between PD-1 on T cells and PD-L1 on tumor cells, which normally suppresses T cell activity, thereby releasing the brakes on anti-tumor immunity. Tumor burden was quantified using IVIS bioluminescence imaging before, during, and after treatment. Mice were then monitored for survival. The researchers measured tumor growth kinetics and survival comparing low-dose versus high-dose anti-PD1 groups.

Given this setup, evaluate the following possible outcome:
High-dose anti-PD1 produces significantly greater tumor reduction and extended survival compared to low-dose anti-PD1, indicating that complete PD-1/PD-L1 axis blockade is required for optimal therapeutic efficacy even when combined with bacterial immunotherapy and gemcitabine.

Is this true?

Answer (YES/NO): NO